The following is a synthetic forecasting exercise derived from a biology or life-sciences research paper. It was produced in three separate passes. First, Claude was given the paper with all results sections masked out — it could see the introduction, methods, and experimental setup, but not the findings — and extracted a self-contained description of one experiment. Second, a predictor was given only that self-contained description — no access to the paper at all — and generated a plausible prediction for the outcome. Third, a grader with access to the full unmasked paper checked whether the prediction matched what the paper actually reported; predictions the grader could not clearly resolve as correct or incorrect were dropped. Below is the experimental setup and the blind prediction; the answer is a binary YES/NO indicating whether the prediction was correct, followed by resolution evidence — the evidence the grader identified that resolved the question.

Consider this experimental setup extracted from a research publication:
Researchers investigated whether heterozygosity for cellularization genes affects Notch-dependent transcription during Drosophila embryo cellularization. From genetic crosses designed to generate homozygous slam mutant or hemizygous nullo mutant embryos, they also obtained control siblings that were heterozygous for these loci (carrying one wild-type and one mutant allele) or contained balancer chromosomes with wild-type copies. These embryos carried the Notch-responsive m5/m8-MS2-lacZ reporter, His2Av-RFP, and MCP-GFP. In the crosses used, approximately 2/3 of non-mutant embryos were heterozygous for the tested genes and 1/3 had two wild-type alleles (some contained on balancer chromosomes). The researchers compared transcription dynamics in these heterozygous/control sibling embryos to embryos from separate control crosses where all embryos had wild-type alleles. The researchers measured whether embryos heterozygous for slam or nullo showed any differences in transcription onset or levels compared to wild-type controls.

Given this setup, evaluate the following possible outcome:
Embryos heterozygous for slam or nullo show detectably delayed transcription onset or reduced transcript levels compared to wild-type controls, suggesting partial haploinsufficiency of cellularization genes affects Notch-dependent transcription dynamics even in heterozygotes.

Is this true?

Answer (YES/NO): NO